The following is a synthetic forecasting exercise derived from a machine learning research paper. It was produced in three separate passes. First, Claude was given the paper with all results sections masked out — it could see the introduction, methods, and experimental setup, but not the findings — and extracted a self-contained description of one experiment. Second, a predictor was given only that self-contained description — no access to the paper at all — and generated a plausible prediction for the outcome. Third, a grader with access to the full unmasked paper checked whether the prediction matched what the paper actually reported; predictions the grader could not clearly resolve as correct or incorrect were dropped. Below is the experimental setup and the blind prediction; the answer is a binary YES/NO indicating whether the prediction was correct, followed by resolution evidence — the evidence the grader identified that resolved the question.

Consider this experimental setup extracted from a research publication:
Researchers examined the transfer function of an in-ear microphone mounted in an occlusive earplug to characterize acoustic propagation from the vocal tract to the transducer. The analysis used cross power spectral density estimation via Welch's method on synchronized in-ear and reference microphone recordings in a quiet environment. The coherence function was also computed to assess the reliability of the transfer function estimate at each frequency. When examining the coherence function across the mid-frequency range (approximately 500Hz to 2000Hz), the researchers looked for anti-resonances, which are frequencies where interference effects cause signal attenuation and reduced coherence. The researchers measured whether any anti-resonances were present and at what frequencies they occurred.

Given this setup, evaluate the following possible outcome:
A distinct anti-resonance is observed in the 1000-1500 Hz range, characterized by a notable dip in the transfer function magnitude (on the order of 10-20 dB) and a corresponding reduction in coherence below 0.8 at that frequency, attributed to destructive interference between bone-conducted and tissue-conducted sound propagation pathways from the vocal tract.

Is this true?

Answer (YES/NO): NO